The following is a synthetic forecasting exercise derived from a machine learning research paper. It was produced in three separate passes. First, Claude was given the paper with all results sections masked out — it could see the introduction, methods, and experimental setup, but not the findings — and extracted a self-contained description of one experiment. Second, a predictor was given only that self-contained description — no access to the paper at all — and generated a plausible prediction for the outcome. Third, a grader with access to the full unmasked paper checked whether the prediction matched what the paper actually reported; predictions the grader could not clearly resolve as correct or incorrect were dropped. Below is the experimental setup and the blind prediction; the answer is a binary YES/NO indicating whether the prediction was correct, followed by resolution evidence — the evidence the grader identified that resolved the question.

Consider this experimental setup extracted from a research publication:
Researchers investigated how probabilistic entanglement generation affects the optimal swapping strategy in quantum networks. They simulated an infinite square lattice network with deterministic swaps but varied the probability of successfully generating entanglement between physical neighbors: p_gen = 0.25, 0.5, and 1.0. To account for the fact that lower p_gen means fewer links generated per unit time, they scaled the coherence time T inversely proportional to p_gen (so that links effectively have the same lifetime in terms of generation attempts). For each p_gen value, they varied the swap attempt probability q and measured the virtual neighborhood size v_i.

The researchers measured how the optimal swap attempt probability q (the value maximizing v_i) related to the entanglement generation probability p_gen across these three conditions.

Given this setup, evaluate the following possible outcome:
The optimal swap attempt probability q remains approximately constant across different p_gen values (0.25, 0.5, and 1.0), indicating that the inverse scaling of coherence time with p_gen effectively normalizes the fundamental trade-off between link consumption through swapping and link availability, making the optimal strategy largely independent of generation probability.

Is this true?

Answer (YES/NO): NO